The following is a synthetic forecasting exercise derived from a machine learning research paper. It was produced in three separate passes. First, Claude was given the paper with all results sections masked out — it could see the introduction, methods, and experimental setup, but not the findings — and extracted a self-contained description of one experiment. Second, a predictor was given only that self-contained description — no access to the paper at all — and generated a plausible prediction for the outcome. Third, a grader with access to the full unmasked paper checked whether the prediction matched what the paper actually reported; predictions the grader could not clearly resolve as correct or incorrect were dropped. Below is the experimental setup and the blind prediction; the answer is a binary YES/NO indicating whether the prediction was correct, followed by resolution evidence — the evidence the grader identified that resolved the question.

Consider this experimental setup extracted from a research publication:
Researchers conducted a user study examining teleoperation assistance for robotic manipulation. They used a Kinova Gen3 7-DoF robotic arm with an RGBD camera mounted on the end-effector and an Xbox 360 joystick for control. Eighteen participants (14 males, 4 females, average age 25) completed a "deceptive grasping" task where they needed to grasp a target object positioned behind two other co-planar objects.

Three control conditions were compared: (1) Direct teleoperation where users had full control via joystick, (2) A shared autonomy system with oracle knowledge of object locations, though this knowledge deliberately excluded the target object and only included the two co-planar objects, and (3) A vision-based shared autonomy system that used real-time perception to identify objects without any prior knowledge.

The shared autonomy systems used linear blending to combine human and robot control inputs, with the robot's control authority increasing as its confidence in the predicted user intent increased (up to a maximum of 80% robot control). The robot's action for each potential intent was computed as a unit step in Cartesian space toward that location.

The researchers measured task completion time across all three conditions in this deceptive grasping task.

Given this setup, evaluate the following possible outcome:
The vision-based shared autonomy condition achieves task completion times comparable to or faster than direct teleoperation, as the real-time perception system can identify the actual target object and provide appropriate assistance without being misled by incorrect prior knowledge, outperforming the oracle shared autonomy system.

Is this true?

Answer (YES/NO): YES